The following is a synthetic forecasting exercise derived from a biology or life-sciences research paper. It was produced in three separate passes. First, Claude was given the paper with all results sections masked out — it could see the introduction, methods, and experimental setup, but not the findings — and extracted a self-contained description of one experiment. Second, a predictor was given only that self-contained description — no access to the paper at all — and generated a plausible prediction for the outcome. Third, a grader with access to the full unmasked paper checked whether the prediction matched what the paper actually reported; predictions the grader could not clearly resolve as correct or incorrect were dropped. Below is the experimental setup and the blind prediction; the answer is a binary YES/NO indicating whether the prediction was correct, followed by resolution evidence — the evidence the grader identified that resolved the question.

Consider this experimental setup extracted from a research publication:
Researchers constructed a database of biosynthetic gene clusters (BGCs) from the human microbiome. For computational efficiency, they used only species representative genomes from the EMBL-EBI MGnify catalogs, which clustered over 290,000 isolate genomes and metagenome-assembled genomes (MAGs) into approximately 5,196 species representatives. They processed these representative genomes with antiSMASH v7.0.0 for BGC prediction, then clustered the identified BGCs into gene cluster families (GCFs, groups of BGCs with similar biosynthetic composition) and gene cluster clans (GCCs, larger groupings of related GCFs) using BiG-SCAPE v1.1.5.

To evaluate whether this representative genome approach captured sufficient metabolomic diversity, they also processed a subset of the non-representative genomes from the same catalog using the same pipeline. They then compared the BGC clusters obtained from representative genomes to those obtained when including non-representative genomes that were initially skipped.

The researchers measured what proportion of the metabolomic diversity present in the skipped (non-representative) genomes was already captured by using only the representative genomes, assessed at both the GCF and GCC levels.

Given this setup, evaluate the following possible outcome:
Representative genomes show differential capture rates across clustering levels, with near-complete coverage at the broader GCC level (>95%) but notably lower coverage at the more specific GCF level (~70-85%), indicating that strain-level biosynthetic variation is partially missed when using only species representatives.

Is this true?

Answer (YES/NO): YES